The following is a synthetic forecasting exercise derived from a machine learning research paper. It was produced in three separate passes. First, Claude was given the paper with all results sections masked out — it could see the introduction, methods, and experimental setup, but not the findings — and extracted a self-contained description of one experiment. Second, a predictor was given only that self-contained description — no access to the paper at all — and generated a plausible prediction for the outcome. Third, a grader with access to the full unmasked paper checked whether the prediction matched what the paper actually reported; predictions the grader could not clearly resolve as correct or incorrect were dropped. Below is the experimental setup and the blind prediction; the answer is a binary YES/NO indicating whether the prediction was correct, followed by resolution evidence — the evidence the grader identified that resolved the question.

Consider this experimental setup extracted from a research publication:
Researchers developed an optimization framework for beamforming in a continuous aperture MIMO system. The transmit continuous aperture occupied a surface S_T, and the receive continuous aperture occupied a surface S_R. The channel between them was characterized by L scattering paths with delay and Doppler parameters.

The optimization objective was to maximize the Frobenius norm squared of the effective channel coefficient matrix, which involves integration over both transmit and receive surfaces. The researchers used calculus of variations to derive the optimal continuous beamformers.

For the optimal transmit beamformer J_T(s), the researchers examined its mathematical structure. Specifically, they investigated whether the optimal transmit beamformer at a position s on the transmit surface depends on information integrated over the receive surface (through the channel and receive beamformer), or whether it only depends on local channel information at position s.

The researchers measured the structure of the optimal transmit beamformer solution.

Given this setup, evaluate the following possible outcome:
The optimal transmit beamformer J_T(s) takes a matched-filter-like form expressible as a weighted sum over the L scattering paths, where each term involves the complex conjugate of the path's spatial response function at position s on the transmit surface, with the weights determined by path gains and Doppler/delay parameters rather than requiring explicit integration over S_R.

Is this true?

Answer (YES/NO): NO